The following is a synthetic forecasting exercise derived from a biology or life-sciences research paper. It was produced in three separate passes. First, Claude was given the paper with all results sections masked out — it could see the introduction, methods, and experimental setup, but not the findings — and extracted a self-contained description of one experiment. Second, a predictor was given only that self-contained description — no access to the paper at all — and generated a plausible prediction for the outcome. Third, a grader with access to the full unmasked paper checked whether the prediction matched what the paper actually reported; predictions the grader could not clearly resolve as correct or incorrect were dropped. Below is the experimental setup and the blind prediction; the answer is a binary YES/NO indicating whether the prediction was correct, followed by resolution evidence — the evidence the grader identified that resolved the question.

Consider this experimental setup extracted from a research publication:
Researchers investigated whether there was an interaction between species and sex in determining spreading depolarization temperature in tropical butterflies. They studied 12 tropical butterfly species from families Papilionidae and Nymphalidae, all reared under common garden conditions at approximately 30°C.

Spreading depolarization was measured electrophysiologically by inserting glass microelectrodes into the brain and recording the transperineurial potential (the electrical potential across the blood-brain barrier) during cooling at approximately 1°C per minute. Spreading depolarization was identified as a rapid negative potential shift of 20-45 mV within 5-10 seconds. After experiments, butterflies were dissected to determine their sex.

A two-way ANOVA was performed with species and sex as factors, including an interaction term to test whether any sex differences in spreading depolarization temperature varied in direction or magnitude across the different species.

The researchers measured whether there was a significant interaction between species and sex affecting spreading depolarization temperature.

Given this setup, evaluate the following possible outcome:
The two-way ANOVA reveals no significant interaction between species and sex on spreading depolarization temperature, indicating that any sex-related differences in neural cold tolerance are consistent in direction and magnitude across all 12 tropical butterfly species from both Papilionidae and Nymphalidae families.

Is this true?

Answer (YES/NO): YES